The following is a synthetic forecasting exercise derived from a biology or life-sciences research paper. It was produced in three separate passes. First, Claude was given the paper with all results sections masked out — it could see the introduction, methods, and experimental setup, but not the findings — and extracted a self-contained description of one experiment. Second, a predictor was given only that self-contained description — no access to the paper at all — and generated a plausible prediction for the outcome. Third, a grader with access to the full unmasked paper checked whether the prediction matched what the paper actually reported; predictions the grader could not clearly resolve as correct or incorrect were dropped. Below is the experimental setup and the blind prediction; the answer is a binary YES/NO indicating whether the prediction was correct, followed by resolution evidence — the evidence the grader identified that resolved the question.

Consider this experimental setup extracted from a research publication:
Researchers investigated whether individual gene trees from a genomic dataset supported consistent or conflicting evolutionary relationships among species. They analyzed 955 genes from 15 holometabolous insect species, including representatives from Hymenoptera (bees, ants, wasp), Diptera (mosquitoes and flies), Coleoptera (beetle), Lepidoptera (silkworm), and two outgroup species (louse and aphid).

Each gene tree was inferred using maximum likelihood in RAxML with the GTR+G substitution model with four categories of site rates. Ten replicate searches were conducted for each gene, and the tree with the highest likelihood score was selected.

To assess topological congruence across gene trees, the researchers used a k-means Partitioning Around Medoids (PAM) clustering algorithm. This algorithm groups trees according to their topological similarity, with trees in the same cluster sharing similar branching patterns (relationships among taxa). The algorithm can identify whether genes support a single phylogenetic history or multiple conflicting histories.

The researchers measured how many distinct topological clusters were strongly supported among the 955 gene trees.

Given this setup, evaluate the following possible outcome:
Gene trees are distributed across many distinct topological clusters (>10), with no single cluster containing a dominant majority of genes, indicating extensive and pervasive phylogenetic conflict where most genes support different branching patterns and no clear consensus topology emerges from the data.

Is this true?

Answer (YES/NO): NO